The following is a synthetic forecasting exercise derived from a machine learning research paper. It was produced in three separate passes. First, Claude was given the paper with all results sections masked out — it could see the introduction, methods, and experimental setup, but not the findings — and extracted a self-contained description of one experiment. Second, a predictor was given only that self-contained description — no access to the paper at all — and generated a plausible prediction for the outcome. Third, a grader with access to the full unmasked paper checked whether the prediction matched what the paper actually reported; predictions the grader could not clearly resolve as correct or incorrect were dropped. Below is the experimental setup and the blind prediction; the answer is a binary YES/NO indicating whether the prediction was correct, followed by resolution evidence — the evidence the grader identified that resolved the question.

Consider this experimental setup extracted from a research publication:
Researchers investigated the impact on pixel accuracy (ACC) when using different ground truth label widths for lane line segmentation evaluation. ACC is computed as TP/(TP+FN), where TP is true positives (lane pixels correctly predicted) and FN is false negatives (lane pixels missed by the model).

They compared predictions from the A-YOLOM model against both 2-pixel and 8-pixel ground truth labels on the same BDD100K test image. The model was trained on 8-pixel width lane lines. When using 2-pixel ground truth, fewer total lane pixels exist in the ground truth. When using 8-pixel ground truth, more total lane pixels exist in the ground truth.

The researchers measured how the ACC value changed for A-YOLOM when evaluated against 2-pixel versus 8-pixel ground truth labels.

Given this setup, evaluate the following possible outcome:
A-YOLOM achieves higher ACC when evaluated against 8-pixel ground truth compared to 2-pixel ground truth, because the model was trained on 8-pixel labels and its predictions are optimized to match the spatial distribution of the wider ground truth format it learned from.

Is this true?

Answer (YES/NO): NO